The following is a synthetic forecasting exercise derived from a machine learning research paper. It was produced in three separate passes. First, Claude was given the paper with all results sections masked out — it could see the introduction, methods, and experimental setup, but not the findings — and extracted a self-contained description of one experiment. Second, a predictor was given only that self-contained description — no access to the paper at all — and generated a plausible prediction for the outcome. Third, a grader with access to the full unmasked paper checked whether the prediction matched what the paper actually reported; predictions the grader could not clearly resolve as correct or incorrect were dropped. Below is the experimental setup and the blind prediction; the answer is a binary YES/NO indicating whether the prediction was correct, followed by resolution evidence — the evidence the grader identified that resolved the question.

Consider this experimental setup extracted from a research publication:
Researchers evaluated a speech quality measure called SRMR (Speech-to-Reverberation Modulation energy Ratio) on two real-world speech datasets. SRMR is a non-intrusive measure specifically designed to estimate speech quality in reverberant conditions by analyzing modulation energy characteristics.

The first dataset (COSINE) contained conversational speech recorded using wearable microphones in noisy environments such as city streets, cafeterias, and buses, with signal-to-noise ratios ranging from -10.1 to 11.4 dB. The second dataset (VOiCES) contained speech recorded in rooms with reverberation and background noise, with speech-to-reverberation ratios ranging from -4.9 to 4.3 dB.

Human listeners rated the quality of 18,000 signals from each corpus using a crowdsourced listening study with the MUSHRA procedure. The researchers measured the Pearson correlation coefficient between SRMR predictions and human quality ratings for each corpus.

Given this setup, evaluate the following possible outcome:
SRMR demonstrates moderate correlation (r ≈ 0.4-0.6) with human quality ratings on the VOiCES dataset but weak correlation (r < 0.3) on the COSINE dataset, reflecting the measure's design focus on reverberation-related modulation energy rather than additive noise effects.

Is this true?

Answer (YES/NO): NO